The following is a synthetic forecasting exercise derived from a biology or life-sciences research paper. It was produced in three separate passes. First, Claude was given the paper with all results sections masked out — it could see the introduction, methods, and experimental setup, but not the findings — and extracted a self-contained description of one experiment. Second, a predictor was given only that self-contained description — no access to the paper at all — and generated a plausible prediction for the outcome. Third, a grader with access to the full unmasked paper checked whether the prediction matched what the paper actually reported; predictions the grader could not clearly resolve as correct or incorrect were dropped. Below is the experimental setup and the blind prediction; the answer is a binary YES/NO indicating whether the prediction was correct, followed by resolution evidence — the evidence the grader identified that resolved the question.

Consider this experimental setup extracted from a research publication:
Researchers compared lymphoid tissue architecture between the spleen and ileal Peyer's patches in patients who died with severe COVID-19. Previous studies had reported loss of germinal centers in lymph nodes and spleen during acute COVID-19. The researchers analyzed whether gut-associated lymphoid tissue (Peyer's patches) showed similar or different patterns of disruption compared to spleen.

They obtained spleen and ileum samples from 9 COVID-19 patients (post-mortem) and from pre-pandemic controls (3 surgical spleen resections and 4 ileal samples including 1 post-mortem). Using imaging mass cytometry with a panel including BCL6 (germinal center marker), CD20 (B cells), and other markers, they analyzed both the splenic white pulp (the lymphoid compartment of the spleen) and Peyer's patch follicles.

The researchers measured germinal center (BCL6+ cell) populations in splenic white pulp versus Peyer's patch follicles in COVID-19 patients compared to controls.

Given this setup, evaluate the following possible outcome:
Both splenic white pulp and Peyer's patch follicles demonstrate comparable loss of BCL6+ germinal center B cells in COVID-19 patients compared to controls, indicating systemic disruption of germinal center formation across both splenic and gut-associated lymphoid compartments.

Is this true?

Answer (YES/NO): YES